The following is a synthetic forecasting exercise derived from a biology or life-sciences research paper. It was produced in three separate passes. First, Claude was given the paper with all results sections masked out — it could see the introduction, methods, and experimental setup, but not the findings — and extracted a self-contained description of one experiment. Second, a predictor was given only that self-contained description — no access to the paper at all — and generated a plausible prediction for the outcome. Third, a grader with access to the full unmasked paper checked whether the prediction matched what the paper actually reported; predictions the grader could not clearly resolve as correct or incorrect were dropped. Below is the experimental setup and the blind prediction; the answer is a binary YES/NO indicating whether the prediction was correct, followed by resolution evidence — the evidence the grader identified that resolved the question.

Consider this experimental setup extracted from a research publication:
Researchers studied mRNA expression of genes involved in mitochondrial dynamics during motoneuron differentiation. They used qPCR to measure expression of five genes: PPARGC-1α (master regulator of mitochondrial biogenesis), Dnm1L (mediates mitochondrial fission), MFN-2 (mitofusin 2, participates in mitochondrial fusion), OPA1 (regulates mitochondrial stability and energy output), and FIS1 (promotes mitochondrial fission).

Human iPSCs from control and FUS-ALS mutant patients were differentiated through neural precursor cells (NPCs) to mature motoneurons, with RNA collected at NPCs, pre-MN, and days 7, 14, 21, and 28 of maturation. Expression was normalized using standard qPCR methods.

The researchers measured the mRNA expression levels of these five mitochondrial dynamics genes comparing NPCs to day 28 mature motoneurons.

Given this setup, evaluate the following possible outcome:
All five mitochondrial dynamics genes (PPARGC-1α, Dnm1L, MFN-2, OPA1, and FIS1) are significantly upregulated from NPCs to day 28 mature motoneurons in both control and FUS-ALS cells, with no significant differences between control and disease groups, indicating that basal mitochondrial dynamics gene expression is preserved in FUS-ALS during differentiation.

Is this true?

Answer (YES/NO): NO